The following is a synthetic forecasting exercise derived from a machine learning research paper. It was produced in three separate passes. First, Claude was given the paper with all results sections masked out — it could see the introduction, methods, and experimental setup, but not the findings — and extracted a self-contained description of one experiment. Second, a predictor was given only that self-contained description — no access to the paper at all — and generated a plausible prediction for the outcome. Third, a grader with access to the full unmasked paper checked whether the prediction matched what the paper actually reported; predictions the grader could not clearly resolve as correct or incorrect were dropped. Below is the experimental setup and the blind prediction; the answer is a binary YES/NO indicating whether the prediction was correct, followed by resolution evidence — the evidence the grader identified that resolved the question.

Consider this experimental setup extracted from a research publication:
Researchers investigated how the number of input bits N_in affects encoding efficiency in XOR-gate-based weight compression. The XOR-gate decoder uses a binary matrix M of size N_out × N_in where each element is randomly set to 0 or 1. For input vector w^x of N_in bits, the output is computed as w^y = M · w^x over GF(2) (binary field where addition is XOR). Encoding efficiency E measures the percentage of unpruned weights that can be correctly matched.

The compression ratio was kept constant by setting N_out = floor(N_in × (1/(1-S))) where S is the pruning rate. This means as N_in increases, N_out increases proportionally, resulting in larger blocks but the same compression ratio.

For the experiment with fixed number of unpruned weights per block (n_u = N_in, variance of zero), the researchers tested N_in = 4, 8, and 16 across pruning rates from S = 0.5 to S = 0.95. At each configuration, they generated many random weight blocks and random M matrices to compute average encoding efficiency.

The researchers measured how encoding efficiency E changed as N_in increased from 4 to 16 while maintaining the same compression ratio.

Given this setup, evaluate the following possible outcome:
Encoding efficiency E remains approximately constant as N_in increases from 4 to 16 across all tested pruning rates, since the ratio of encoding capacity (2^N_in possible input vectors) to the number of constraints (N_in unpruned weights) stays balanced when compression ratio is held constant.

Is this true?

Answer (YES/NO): NO